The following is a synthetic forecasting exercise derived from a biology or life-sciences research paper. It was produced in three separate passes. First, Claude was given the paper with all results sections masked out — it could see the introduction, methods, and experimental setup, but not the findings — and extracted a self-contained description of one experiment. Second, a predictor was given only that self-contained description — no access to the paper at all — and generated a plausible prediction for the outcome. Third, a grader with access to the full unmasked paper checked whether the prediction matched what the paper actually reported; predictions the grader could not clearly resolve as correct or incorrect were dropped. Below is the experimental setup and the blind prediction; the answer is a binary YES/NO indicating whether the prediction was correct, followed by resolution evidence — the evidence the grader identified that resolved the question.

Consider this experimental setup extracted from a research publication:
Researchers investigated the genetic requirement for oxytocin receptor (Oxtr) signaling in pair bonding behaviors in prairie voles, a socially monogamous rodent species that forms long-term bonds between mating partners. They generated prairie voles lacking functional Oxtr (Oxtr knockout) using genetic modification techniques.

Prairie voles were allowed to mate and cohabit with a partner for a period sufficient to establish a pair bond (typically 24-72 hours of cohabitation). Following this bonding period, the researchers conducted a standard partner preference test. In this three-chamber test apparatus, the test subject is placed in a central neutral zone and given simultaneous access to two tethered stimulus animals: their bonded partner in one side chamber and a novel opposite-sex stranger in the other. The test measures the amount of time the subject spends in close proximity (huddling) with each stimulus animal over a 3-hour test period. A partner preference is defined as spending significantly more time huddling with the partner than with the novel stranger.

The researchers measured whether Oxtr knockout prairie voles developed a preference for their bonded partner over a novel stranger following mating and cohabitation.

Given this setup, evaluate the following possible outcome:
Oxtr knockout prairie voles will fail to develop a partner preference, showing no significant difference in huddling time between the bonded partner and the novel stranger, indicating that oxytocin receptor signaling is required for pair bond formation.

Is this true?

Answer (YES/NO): NO